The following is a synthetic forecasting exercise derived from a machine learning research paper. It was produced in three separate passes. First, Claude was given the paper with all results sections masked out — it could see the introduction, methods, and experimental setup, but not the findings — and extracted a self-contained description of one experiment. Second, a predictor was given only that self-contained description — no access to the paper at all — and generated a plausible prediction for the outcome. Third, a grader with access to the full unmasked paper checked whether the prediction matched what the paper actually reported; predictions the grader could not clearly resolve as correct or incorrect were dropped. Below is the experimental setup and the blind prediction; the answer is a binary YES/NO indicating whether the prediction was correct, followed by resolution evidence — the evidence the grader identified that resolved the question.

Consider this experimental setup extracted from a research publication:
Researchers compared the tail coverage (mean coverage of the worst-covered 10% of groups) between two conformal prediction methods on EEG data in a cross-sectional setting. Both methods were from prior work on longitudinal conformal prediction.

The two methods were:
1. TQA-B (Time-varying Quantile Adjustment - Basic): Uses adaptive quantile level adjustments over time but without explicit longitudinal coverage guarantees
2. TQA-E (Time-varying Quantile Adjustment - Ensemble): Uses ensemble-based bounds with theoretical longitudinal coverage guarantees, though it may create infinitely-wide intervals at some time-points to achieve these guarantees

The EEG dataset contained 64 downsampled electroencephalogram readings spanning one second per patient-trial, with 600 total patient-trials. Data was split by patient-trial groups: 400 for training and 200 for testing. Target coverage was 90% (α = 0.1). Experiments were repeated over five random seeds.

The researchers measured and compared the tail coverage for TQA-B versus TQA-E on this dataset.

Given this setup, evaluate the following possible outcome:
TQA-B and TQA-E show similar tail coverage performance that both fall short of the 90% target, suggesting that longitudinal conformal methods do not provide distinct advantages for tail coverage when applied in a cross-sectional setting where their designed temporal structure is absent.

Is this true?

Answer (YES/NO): NO